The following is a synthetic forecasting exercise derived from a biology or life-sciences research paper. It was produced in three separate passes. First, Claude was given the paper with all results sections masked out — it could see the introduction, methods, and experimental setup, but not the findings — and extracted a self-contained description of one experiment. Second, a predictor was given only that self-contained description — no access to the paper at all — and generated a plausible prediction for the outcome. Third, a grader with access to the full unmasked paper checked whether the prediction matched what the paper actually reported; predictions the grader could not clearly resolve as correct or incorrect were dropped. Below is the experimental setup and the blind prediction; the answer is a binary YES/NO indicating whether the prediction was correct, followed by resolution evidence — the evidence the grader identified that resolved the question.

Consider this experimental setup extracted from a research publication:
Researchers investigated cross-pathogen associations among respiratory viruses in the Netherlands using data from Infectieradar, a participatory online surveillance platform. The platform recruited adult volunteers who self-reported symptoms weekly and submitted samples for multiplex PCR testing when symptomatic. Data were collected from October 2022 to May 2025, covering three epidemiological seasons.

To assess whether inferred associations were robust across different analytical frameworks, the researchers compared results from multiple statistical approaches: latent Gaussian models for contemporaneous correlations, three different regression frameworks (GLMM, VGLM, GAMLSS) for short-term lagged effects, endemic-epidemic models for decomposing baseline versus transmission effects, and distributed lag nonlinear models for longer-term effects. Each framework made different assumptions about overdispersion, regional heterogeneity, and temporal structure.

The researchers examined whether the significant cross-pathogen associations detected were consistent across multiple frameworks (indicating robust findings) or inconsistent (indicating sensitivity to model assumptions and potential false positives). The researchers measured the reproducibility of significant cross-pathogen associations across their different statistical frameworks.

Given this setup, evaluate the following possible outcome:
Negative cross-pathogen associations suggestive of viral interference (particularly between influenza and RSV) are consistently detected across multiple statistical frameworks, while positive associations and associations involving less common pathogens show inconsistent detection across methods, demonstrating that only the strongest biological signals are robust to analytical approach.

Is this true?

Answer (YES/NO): NO